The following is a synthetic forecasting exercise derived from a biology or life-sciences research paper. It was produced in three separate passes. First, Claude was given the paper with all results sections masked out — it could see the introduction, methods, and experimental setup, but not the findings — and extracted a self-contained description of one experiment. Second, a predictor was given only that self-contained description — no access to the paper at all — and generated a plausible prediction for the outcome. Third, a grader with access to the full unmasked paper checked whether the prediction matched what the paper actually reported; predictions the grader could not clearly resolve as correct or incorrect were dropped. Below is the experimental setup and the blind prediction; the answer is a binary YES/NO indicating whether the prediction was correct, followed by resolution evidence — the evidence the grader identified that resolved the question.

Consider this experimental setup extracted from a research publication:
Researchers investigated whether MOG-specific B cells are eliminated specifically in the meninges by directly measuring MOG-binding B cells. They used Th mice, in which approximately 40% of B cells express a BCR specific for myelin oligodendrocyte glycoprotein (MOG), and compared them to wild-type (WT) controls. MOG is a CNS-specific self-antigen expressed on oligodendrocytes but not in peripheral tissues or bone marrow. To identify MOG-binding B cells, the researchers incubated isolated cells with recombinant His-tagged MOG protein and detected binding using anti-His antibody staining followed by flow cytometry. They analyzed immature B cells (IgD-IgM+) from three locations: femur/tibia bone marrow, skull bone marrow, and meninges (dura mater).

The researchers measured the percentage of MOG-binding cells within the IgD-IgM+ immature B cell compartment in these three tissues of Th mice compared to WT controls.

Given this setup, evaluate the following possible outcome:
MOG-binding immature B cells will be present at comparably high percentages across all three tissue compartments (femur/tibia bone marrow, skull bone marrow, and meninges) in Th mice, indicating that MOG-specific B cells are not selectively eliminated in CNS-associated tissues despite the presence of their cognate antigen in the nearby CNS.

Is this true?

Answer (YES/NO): NO